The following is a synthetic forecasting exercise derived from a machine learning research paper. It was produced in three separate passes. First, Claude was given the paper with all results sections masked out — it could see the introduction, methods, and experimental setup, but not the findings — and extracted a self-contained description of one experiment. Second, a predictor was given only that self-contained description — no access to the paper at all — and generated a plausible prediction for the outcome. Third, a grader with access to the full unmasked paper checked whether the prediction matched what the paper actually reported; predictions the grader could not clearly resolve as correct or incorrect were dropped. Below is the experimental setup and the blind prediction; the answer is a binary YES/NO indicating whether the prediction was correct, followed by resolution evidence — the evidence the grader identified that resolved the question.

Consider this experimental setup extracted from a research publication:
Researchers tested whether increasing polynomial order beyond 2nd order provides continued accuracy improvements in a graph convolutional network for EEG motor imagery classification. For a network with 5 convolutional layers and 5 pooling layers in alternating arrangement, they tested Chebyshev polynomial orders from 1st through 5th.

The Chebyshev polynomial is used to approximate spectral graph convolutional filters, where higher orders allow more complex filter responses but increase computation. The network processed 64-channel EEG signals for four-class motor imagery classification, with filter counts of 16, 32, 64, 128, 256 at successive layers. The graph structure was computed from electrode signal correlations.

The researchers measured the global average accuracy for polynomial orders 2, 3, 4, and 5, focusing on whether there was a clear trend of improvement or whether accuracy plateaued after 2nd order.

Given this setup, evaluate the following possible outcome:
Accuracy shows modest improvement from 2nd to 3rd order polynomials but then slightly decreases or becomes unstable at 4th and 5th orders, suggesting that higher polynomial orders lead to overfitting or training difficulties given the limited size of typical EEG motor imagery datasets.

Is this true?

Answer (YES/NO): NO